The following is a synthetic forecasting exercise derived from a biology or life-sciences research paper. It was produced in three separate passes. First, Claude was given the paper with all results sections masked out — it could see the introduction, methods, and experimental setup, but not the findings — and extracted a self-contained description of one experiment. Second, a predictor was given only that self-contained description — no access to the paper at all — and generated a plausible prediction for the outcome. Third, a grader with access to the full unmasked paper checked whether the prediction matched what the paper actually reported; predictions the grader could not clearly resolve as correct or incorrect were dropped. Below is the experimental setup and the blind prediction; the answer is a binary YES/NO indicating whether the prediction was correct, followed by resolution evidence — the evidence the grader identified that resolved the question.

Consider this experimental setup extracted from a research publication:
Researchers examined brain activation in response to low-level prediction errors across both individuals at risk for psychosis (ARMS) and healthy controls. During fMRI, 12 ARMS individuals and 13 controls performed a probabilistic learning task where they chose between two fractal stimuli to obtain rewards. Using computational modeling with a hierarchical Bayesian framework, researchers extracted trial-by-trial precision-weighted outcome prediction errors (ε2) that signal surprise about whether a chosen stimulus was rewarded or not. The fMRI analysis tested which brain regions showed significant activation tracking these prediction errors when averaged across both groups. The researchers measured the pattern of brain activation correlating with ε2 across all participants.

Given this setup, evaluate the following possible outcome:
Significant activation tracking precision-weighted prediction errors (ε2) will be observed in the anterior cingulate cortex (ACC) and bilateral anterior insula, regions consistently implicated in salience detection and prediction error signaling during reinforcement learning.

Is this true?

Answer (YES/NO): NO